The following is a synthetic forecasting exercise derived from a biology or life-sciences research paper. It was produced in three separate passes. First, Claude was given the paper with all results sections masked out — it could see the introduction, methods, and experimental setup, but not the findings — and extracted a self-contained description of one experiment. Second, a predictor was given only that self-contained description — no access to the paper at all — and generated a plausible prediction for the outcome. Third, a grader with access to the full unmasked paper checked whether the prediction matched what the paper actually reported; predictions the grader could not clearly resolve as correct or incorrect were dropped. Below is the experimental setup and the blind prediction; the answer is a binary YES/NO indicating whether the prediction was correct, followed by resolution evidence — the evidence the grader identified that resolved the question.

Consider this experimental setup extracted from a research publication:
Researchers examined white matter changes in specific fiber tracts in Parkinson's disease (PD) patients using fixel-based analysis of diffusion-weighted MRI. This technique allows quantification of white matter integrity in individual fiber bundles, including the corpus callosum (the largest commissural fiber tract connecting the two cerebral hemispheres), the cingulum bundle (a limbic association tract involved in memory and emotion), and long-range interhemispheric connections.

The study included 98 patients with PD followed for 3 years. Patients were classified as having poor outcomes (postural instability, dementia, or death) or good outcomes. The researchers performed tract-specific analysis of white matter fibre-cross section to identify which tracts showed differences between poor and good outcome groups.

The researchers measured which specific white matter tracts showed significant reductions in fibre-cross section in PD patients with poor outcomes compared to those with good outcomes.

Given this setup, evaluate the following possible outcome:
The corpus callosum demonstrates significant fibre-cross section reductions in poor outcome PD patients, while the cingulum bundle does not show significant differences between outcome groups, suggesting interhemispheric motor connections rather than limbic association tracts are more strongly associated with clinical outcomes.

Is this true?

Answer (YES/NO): NO